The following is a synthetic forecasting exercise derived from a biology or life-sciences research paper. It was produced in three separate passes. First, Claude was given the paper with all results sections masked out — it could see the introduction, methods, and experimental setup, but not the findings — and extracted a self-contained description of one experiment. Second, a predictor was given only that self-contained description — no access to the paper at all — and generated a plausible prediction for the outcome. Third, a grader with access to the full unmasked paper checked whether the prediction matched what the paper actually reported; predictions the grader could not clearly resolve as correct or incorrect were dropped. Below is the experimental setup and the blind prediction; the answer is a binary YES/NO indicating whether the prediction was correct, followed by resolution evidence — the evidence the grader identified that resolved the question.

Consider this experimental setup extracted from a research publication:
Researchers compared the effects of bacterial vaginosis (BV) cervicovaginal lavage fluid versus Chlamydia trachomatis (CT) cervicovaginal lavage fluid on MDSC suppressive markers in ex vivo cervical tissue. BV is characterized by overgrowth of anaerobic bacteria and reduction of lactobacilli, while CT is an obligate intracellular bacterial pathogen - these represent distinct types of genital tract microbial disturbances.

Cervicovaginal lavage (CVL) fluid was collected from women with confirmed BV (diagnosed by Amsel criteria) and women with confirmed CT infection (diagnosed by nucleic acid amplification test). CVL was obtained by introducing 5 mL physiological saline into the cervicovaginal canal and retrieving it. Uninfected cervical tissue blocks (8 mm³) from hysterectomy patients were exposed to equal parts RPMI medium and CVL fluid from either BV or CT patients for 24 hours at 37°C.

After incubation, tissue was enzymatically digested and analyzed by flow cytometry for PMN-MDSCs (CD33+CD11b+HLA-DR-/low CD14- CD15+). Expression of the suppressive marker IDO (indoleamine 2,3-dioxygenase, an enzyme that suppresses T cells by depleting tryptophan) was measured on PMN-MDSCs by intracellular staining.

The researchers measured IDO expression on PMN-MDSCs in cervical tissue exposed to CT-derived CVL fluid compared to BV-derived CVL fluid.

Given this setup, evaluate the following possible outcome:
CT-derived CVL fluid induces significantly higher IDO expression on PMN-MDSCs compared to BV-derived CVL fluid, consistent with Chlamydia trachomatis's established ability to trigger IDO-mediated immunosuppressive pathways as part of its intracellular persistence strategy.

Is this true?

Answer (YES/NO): NO